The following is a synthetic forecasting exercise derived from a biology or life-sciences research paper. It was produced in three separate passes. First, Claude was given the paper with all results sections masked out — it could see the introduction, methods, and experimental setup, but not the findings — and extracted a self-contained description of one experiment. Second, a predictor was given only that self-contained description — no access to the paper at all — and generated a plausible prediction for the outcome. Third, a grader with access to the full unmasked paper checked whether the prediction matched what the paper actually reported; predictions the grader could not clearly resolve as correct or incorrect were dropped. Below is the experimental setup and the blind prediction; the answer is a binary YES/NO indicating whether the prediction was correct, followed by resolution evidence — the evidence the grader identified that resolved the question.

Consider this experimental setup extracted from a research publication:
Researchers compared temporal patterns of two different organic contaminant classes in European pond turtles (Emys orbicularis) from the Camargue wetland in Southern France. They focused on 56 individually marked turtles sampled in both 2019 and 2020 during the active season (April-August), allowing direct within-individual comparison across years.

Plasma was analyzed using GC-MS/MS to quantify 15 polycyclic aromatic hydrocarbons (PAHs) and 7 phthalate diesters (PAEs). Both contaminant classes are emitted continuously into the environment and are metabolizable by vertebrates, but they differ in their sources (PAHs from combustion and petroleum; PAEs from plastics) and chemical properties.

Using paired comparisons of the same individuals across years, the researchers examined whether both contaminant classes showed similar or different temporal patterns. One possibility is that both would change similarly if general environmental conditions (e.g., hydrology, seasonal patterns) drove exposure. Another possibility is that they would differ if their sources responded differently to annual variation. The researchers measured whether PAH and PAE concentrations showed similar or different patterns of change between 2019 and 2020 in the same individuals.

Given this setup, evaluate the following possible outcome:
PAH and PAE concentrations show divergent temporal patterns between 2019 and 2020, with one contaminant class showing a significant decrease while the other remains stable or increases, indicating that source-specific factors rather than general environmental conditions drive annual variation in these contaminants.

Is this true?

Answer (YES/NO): NO